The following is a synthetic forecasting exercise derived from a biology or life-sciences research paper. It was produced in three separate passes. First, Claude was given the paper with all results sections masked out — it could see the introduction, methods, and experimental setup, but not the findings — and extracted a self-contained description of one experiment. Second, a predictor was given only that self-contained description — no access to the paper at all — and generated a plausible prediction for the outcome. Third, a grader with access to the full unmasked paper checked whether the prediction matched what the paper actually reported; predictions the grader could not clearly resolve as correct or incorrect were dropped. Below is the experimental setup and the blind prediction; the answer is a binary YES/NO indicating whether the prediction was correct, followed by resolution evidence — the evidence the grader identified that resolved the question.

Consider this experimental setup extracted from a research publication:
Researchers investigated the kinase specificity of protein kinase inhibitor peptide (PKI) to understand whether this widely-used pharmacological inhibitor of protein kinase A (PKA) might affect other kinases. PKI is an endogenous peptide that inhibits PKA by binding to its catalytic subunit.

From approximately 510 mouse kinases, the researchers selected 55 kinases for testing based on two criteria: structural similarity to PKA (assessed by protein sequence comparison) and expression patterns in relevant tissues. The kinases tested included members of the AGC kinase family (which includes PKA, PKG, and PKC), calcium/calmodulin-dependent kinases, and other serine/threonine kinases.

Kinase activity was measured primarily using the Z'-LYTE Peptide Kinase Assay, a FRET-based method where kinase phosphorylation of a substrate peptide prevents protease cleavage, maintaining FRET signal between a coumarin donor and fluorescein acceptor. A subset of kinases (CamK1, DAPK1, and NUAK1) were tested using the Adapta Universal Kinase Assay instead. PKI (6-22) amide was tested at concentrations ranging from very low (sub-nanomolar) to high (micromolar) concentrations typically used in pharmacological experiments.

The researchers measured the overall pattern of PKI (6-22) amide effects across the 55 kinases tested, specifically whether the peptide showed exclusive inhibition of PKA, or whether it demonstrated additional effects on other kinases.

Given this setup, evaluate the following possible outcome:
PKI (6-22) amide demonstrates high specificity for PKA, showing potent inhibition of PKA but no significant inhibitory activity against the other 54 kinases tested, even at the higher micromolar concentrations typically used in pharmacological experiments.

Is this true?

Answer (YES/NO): NO